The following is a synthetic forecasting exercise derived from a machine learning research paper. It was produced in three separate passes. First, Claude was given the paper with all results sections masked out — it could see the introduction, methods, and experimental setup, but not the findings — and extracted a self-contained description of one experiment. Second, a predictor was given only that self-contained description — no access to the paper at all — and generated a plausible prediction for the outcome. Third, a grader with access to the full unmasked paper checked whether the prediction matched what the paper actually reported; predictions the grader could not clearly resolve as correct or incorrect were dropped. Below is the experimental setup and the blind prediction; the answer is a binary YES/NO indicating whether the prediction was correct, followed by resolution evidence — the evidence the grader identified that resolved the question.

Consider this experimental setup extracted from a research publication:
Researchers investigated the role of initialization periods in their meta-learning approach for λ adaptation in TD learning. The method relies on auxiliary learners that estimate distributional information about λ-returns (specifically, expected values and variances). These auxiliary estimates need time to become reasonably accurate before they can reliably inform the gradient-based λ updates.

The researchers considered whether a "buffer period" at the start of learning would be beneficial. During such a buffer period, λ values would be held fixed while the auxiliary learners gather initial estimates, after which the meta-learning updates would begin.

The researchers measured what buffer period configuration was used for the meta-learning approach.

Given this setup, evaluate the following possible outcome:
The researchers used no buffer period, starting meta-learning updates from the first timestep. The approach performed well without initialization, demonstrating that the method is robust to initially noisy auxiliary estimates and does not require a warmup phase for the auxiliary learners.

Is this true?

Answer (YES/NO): NO